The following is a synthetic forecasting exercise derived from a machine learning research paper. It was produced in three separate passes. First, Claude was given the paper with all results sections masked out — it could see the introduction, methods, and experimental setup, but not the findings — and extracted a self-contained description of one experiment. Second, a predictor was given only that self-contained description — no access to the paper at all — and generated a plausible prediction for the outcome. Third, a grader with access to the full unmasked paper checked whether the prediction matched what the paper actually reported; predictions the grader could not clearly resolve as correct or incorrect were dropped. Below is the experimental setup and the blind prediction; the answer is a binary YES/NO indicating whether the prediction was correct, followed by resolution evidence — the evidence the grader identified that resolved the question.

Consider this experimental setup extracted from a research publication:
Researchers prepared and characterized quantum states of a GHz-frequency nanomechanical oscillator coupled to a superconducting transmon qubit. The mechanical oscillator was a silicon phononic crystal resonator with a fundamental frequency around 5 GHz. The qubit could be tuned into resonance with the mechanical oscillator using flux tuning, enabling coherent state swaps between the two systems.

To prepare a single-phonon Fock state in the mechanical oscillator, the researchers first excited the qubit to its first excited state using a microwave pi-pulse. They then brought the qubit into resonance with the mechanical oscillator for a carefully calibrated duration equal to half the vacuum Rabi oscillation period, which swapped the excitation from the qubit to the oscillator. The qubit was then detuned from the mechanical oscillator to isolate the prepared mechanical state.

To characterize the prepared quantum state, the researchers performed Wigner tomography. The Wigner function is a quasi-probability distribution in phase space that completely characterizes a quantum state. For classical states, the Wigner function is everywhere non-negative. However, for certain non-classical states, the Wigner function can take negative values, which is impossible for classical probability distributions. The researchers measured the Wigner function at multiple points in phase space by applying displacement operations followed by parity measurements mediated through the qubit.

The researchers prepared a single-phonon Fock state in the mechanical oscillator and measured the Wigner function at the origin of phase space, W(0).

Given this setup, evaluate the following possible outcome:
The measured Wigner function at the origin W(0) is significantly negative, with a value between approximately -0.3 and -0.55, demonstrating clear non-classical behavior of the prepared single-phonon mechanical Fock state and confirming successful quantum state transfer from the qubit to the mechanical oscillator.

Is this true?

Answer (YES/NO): NO